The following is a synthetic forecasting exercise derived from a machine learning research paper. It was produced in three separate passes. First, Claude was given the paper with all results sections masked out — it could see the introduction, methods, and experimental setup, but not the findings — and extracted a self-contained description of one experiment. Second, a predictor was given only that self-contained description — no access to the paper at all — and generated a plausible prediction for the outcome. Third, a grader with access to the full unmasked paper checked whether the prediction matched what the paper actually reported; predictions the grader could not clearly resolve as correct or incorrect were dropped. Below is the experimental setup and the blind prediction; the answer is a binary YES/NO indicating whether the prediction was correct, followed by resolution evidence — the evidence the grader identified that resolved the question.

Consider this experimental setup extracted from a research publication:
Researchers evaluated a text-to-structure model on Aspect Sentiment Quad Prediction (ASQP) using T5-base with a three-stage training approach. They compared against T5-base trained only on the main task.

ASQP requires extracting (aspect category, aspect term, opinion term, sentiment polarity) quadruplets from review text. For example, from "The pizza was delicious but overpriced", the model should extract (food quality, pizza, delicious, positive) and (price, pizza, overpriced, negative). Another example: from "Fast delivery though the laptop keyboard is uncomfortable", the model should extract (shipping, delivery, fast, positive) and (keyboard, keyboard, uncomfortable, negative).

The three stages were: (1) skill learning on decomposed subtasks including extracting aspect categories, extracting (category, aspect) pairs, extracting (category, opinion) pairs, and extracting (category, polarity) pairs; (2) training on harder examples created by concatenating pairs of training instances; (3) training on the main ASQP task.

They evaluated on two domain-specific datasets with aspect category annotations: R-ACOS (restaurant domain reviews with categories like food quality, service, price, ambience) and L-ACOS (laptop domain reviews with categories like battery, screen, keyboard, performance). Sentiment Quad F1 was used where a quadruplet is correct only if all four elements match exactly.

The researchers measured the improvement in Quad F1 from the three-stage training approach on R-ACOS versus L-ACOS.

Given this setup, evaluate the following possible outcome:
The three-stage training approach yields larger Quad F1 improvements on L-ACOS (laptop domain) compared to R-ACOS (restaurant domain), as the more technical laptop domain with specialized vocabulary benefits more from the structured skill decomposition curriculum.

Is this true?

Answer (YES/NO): NO